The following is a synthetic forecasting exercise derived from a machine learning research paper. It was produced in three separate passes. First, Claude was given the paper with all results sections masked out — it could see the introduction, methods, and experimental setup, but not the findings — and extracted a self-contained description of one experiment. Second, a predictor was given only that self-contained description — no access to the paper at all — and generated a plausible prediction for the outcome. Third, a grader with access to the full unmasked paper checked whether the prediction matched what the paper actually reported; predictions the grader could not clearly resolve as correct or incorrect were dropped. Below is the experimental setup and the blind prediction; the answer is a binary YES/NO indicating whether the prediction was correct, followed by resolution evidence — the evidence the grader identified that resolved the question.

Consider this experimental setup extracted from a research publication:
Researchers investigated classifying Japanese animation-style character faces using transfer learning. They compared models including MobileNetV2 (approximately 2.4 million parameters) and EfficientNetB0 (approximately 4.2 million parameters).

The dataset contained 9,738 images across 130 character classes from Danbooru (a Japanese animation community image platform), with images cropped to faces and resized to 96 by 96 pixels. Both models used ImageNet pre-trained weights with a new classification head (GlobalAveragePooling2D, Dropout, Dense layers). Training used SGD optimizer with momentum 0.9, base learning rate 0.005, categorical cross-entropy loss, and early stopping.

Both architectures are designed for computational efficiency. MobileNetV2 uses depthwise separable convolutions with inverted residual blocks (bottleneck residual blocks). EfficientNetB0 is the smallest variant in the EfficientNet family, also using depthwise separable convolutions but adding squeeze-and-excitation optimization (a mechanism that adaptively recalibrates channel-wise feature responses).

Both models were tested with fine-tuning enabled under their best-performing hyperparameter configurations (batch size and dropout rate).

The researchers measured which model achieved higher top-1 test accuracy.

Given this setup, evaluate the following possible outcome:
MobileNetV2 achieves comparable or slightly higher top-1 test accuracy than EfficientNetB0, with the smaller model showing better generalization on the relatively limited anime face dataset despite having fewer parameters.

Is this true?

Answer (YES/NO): NO